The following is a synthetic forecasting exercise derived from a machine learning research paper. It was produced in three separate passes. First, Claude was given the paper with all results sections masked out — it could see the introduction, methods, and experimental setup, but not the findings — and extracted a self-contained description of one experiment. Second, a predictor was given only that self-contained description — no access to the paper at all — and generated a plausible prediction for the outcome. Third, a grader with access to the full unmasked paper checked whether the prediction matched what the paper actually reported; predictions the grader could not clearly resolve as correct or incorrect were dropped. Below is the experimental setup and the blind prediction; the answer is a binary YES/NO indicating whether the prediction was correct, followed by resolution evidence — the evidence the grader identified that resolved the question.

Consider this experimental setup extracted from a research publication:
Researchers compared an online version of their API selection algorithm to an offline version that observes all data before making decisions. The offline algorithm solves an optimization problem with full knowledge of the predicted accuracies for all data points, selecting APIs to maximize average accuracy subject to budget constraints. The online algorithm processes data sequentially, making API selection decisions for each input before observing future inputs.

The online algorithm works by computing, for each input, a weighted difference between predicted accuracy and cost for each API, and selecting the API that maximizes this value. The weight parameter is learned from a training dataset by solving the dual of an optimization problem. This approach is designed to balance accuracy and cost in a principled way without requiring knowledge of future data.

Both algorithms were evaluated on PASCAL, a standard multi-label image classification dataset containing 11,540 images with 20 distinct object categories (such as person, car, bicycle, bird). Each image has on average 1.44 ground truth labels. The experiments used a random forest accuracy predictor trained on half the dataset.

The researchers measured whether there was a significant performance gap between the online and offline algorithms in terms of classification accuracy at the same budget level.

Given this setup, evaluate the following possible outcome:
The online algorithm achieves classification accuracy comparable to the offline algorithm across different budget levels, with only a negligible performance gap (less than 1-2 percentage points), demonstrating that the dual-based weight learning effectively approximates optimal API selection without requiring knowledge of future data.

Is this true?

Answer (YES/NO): YES